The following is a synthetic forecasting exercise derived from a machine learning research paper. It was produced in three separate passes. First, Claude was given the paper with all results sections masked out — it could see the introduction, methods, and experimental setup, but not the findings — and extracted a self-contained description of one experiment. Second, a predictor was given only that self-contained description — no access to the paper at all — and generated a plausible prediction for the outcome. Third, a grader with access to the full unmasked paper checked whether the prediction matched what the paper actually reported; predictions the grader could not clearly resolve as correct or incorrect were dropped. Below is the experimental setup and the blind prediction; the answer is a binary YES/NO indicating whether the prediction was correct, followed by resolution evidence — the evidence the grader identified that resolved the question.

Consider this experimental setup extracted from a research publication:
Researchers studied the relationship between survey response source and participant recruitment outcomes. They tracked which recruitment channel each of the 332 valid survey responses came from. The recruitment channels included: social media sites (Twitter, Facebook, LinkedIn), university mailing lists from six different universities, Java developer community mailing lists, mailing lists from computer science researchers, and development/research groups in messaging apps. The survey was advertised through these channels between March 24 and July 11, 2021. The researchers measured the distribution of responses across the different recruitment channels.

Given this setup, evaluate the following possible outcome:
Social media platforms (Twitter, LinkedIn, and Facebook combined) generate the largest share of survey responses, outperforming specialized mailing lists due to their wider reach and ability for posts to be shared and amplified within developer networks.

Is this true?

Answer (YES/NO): NO